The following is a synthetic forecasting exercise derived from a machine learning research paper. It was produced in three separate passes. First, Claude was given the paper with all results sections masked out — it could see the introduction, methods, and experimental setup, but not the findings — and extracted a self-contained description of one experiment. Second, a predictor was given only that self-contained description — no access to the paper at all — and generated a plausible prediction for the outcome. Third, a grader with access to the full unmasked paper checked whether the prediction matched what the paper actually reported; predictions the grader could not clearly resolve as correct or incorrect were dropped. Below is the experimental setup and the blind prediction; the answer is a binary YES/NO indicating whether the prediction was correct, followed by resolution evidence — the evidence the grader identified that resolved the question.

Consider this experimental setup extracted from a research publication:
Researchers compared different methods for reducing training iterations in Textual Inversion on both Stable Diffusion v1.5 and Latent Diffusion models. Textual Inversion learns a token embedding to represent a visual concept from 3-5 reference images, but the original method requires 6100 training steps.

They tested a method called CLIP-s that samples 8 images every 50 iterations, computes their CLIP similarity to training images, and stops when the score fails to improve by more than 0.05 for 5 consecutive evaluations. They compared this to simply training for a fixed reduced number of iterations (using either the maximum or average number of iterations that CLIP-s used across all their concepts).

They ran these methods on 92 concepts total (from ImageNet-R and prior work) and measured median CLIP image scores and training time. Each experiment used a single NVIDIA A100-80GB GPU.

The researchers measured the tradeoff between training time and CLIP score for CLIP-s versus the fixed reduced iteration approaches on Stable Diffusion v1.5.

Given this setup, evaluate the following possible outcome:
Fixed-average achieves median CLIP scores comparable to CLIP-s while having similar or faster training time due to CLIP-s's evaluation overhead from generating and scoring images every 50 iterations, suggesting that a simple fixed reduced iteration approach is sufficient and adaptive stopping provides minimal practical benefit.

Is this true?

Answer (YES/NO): NO